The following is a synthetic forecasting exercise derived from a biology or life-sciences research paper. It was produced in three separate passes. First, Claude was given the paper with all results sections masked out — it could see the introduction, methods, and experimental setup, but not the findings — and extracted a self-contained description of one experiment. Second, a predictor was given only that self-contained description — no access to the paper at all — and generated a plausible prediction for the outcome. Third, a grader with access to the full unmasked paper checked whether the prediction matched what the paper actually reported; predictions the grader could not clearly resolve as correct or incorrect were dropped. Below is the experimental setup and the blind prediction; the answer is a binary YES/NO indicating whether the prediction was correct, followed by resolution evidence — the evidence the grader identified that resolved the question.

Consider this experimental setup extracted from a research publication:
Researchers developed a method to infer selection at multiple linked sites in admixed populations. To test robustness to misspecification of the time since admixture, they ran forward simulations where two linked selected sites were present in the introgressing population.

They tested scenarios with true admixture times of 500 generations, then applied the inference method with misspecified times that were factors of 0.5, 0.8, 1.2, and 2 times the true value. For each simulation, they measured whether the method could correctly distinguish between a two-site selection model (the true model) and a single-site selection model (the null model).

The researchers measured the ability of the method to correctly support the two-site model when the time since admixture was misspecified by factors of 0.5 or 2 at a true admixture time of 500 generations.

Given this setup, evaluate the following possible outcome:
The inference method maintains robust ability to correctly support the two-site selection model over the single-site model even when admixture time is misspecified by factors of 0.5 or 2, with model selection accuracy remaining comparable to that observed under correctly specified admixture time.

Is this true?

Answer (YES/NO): YES